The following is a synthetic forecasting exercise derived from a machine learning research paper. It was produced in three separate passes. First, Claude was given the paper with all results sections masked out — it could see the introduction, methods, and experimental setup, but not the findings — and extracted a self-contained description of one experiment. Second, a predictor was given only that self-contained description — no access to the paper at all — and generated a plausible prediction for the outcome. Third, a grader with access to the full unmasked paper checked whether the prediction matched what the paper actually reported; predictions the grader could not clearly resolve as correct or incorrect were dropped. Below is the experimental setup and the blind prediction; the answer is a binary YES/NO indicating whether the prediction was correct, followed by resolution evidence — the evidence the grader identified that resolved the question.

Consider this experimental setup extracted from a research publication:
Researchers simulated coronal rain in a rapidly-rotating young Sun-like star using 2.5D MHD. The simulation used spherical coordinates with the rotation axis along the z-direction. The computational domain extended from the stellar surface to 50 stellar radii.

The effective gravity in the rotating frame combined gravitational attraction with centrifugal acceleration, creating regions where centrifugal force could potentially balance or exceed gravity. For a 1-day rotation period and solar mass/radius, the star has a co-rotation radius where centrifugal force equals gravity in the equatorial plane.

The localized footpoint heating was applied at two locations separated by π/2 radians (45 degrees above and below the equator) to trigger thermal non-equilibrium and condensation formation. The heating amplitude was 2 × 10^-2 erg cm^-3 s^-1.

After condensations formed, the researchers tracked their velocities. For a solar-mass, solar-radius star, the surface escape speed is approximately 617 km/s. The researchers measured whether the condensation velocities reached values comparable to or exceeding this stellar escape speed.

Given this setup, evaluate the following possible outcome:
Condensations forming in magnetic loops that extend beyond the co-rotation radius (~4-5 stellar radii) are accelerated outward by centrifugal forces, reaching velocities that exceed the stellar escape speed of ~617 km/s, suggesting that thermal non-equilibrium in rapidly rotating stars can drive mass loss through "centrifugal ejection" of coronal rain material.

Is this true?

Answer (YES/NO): NO